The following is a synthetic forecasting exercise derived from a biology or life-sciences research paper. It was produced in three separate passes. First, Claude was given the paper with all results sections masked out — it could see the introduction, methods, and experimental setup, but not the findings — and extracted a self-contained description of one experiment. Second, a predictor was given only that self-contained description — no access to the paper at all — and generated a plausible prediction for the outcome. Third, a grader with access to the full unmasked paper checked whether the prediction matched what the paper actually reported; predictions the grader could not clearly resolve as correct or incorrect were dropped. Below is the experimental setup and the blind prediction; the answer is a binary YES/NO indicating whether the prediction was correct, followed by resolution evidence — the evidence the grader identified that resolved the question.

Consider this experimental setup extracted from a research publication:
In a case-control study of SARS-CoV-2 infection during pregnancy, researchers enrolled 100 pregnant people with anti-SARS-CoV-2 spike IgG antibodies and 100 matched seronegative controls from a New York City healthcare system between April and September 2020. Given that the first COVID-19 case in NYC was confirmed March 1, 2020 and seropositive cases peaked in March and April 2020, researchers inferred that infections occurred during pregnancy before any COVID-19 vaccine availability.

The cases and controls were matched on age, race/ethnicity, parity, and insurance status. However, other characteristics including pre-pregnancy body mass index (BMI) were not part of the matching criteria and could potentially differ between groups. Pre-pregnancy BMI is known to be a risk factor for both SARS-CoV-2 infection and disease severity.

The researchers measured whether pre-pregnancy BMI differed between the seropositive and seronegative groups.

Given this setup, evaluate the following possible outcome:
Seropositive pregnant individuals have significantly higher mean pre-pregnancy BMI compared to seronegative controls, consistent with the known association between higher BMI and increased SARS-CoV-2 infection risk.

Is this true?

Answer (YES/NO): NO